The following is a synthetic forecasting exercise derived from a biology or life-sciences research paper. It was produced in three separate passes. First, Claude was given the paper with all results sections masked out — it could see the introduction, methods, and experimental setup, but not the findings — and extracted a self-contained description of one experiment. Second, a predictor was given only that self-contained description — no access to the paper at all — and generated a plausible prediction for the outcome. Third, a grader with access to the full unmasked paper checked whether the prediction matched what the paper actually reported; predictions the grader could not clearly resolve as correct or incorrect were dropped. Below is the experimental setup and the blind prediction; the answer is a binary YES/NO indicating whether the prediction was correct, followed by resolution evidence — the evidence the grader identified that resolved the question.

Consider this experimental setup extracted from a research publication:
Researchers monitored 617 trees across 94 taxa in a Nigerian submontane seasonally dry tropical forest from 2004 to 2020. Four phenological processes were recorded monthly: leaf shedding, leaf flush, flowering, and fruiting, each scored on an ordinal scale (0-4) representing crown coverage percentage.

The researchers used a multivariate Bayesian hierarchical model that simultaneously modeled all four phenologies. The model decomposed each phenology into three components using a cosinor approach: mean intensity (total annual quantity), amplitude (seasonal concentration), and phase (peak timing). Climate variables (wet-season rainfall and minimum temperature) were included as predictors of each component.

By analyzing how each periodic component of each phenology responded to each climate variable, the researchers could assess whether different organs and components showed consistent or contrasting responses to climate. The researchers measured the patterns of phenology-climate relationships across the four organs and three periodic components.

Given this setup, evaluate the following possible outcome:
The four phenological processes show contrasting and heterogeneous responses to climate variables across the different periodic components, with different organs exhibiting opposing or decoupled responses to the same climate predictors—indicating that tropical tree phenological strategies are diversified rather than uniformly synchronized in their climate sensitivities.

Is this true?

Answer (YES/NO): YES